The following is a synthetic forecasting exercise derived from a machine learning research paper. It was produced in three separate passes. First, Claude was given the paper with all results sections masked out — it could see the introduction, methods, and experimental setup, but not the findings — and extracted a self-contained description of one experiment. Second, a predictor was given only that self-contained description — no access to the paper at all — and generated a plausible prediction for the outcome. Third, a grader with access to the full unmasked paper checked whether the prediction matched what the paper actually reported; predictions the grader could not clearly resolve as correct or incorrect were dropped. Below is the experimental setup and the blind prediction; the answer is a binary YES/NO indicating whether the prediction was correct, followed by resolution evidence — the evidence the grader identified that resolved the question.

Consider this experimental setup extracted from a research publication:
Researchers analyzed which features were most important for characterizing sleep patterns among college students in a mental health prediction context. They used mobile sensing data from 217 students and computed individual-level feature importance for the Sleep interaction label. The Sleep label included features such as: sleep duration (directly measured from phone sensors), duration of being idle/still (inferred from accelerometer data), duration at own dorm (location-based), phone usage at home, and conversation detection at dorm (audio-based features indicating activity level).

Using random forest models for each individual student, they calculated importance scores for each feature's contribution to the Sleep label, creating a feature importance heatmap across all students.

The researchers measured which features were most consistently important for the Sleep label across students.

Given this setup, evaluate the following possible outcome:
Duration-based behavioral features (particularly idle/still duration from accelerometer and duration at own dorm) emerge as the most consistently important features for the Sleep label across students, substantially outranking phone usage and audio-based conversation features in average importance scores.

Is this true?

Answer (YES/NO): NO